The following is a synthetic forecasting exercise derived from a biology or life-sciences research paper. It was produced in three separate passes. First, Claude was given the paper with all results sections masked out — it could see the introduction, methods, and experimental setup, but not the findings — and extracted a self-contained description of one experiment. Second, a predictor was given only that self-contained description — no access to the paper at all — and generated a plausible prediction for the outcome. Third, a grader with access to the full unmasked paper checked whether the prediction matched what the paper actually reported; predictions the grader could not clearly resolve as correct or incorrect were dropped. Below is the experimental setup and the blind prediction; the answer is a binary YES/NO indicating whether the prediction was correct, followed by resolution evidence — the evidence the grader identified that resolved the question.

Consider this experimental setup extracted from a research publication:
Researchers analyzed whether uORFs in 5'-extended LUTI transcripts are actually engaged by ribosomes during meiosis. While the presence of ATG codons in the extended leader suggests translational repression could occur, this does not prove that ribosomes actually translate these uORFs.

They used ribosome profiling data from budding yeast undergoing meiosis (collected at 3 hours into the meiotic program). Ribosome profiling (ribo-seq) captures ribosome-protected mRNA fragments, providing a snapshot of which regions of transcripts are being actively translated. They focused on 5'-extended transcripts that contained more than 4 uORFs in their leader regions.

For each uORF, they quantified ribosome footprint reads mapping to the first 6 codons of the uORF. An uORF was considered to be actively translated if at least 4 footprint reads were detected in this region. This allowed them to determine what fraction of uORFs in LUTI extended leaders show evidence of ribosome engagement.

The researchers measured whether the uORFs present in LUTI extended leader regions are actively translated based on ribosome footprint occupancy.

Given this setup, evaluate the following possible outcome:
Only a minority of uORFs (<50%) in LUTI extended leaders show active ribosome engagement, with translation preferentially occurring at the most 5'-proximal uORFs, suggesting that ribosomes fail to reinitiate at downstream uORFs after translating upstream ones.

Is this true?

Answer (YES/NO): YES